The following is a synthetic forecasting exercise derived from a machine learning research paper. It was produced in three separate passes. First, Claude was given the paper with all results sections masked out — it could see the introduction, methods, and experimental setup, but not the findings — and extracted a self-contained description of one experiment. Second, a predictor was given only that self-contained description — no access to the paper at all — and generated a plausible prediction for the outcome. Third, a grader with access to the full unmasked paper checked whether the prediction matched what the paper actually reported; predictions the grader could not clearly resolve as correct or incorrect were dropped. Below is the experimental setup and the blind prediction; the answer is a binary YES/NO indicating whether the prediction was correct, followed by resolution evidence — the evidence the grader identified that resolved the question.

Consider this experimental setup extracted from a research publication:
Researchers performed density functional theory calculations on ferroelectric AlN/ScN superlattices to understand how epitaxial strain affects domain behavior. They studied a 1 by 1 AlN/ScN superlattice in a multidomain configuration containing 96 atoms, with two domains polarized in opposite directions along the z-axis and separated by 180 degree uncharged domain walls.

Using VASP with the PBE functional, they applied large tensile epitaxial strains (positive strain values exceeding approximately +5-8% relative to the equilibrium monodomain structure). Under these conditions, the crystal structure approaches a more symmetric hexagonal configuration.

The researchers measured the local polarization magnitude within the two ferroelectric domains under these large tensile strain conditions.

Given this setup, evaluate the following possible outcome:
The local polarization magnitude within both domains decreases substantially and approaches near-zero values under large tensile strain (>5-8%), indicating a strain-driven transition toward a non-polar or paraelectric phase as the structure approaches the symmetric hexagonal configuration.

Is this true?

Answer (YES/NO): YES